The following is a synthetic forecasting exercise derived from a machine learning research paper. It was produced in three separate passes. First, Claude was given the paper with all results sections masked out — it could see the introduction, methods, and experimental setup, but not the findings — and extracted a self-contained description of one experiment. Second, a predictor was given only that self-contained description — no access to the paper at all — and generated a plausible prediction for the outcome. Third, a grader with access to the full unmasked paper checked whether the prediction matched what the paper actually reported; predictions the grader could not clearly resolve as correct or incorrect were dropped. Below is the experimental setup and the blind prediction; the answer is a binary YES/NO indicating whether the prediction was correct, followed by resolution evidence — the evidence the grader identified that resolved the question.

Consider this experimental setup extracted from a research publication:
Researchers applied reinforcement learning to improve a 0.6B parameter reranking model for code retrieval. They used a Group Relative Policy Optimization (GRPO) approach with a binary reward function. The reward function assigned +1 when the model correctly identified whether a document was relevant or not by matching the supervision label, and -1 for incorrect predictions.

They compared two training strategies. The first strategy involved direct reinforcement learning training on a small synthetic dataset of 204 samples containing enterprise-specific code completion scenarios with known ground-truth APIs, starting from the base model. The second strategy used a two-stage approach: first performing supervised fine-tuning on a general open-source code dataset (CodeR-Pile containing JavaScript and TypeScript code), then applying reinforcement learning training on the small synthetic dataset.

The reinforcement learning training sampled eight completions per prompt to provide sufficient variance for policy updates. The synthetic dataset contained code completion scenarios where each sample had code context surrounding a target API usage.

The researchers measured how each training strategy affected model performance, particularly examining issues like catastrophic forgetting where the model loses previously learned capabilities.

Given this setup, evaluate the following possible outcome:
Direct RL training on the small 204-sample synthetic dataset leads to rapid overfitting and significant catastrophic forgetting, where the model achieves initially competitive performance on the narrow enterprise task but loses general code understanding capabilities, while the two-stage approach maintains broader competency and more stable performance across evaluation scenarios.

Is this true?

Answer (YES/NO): NO